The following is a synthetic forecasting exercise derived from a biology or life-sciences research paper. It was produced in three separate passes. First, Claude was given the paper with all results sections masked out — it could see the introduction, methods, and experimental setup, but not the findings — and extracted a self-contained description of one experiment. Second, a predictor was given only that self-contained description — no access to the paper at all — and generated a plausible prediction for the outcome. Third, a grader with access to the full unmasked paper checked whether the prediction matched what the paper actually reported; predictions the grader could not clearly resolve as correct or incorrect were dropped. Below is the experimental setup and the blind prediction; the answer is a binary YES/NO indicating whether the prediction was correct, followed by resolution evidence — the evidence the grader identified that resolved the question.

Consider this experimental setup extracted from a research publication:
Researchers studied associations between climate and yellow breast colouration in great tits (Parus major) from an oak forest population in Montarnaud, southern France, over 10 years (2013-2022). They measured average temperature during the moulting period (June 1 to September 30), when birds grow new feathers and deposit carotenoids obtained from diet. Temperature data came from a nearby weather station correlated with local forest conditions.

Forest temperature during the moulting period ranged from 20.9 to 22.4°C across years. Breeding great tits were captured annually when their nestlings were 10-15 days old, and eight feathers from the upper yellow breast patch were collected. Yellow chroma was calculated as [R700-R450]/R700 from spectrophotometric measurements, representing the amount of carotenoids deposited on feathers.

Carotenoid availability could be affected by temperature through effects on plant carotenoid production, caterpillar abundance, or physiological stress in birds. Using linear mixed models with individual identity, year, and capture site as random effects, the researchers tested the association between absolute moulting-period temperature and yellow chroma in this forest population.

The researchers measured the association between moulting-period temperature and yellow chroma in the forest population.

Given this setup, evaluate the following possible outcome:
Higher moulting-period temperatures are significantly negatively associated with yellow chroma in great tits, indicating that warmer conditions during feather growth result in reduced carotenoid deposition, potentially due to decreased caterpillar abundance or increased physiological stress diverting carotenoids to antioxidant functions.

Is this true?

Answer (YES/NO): NO